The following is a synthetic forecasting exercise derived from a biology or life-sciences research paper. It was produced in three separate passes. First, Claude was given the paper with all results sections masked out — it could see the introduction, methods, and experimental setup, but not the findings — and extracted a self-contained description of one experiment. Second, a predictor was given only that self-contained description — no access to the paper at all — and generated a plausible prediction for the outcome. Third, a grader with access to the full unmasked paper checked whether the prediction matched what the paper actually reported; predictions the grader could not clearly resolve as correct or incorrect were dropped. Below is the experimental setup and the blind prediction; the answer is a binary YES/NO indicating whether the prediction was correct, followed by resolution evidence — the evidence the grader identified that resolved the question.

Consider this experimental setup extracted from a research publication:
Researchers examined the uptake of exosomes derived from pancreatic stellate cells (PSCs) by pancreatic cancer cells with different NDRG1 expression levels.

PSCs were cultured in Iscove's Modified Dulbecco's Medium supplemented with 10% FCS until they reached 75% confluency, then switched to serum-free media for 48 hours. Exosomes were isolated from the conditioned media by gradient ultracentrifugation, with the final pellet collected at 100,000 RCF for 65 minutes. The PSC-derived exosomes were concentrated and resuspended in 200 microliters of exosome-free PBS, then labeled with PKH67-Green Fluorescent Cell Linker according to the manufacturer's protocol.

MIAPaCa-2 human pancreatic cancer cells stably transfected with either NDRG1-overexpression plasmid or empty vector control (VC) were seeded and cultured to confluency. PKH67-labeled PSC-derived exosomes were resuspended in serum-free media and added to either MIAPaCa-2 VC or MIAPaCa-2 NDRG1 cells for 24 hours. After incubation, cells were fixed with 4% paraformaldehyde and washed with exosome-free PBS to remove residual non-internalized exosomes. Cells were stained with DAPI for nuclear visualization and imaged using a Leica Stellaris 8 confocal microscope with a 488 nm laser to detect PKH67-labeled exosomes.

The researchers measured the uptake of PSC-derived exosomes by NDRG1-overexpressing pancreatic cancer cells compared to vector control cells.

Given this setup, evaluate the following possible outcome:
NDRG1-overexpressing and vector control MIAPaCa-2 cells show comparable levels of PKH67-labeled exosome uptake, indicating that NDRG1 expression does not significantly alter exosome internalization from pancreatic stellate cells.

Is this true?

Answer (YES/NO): NO